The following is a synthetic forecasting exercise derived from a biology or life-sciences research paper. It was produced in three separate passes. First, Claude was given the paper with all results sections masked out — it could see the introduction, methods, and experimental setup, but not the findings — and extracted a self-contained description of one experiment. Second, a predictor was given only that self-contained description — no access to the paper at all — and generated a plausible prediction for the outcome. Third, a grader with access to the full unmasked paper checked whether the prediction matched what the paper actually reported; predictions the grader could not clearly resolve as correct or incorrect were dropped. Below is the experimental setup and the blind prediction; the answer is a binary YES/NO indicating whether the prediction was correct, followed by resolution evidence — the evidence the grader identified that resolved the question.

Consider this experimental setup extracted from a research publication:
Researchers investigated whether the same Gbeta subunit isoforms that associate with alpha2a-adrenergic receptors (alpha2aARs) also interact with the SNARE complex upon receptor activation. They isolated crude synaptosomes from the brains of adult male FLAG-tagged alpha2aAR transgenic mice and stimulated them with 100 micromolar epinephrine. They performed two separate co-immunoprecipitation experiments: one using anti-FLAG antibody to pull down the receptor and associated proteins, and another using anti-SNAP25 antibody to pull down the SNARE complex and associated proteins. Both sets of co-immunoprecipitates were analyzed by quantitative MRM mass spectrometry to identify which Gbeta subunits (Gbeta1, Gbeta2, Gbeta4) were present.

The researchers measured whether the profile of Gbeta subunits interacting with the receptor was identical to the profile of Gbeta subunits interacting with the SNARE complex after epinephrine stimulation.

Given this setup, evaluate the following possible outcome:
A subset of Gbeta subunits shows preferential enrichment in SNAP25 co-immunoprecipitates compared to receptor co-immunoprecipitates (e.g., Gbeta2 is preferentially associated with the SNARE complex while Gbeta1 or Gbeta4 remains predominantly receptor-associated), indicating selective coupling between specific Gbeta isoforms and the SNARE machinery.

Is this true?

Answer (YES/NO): NO